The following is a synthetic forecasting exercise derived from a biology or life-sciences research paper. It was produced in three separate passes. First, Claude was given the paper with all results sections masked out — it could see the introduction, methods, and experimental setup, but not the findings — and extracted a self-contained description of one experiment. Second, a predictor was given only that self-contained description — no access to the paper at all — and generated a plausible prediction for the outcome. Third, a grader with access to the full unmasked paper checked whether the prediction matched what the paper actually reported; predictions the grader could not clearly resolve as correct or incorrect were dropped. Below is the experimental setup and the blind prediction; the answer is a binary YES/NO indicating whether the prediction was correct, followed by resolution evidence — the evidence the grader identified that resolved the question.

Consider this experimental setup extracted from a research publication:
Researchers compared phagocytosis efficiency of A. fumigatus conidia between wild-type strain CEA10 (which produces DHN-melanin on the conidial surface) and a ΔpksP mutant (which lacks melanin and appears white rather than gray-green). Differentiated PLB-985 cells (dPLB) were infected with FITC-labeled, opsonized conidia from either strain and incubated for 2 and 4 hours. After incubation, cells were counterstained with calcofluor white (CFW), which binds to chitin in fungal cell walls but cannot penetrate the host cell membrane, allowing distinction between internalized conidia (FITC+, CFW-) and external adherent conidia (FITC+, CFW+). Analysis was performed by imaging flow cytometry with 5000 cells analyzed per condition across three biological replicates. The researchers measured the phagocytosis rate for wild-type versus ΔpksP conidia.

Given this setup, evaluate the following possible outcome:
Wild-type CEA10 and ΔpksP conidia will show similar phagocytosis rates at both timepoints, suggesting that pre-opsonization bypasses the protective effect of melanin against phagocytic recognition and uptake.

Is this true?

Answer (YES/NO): NO